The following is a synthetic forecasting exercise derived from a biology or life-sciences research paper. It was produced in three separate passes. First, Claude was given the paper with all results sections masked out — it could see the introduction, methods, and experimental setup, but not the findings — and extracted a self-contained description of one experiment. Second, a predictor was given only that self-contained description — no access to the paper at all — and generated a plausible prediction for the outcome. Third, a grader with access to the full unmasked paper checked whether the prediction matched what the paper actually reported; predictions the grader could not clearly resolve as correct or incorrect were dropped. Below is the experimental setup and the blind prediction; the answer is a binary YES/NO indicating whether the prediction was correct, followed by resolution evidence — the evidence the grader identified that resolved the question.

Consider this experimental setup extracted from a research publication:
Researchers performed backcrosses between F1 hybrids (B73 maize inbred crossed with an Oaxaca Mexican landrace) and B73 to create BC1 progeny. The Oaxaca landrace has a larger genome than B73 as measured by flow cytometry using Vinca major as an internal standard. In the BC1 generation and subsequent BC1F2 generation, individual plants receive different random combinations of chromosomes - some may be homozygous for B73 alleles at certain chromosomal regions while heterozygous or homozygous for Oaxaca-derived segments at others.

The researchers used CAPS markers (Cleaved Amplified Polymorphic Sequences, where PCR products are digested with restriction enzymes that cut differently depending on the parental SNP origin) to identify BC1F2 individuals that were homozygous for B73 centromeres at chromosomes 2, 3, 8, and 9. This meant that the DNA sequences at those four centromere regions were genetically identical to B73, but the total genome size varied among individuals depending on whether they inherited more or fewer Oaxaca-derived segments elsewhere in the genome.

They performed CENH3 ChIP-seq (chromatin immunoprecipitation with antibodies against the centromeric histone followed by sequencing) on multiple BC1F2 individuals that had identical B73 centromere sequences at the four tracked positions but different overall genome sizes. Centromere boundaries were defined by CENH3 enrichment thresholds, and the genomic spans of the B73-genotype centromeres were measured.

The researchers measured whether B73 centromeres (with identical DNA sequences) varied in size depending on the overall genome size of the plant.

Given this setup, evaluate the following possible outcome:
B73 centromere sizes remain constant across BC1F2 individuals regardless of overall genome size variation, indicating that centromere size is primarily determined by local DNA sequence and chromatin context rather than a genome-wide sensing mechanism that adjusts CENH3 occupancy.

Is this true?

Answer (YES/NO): NO